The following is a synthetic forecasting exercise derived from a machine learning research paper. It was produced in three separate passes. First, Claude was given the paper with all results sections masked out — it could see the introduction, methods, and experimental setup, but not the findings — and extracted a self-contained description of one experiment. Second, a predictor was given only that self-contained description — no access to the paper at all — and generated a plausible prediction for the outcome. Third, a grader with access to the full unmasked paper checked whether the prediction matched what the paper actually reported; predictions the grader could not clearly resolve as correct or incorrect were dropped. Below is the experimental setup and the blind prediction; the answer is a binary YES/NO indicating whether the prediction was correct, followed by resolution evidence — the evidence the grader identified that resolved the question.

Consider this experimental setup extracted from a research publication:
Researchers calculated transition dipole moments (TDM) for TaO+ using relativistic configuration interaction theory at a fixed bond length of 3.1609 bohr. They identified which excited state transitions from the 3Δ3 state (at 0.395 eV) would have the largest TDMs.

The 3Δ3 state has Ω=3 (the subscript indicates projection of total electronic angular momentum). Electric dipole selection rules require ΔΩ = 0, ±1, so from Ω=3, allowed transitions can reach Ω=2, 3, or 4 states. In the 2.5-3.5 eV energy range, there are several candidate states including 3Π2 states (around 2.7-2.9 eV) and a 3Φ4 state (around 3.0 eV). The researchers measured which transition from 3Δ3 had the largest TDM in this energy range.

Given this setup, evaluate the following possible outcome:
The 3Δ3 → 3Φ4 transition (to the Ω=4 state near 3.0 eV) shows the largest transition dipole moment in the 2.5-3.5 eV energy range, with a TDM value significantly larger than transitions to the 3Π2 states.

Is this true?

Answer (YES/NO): YES